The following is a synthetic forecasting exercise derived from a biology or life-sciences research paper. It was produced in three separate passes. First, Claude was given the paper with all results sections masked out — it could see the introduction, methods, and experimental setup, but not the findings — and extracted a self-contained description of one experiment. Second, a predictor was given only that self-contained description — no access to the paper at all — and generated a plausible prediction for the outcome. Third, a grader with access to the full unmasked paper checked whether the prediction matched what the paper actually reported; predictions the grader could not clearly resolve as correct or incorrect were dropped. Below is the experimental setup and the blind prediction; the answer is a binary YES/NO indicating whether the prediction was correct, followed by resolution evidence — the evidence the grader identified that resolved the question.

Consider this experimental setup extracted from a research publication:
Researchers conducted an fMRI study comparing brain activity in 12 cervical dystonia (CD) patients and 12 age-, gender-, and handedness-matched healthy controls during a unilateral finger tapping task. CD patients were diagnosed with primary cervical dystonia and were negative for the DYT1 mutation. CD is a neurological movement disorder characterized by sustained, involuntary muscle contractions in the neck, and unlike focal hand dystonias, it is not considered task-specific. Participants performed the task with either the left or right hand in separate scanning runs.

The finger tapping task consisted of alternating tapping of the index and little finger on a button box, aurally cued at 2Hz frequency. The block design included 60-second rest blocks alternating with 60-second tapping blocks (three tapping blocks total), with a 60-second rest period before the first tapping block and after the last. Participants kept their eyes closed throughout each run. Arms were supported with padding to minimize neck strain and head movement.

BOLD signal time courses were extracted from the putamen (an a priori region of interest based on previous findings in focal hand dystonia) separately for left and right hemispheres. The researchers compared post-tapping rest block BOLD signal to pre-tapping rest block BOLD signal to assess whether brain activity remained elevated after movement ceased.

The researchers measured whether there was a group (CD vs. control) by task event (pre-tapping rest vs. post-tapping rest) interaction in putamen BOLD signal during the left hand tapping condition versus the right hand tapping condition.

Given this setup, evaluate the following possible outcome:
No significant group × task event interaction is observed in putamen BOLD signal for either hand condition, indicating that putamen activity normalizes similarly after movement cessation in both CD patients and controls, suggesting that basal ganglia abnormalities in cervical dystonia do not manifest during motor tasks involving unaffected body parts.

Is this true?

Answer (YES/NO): NO